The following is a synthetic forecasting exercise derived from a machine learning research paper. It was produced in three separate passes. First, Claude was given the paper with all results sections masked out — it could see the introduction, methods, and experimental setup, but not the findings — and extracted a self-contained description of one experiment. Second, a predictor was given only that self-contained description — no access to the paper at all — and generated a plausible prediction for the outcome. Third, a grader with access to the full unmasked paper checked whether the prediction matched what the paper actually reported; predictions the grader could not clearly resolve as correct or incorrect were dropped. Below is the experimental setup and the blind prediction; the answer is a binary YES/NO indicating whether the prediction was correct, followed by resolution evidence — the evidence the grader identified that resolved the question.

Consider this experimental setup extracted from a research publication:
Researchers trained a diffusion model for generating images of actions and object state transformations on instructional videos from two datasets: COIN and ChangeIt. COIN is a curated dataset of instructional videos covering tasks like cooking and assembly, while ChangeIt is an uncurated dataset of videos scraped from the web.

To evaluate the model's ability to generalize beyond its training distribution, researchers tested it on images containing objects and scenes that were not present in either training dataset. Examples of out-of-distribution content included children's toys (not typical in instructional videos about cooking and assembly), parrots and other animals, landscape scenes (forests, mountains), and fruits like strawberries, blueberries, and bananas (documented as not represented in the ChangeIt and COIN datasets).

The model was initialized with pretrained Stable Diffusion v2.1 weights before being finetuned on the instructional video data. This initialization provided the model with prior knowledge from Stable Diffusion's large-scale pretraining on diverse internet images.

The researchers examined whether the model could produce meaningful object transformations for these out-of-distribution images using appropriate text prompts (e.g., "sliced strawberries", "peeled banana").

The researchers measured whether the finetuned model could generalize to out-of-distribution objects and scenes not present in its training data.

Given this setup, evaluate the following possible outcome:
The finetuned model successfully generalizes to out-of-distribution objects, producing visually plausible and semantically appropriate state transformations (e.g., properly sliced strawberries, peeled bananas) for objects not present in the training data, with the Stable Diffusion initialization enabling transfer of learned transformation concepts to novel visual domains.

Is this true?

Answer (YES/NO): YES